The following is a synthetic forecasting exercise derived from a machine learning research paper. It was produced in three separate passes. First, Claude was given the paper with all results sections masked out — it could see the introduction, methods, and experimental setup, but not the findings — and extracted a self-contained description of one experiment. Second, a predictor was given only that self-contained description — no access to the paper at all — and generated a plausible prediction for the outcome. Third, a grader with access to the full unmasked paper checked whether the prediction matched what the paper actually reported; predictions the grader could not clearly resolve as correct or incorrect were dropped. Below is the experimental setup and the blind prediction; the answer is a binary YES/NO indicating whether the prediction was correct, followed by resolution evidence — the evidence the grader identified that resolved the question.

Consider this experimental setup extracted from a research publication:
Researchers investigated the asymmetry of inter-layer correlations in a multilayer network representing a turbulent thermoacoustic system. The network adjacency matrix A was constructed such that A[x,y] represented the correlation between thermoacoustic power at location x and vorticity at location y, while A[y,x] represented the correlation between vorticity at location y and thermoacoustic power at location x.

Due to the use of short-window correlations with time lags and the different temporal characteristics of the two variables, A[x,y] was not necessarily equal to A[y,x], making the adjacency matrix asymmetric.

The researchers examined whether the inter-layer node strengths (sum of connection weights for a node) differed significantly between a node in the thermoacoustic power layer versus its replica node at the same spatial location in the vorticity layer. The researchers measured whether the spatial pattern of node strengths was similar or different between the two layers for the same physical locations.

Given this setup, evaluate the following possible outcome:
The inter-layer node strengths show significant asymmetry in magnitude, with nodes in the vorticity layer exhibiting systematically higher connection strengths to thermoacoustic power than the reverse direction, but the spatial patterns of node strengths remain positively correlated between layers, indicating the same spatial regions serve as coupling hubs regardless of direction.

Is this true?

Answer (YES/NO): NO